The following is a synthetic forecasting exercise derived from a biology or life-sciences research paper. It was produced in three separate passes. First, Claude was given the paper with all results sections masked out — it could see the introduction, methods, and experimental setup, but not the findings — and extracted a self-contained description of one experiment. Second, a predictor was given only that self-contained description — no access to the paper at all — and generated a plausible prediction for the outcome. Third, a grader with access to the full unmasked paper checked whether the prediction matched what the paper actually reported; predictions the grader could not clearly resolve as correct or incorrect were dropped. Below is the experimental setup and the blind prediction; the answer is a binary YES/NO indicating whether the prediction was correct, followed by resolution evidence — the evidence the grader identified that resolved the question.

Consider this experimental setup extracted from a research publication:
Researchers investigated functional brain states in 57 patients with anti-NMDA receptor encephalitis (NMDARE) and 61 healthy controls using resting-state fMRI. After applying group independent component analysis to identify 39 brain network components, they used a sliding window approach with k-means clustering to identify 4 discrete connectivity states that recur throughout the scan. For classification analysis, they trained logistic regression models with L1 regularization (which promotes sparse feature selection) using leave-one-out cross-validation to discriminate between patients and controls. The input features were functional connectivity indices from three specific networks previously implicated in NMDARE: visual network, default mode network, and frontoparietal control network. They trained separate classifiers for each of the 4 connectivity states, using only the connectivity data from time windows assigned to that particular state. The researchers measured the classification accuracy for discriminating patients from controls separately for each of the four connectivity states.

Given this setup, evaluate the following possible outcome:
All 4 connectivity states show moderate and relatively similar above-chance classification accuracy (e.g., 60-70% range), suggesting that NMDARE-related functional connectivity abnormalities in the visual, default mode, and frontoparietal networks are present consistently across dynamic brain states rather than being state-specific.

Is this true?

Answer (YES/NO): NO